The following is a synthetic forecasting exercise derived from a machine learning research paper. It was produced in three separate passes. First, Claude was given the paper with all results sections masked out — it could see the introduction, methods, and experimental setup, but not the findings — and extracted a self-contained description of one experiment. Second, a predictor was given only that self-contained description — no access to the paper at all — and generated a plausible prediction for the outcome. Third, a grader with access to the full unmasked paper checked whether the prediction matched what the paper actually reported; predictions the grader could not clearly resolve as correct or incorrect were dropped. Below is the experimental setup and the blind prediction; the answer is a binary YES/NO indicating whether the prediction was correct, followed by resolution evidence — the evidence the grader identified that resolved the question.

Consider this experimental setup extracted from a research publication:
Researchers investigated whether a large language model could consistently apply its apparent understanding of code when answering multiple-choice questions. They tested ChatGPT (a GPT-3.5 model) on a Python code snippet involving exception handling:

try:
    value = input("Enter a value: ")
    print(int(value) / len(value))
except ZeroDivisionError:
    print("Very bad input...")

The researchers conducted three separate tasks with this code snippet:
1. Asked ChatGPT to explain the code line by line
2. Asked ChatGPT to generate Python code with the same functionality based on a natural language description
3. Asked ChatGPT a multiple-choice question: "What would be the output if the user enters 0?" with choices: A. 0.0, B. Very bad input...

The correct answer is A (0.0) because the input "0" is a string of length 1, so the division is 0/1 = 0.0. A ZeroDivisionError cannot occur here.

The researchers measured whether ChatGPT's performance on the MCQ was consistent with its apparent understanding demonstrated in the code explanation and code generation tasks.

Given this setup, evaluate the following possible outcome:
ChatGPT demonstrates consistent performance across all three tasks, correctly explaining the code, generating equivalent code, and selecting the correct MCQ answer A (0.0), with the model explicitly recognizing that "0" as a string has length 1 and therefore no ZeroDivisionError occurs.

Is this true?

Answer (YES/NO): NO